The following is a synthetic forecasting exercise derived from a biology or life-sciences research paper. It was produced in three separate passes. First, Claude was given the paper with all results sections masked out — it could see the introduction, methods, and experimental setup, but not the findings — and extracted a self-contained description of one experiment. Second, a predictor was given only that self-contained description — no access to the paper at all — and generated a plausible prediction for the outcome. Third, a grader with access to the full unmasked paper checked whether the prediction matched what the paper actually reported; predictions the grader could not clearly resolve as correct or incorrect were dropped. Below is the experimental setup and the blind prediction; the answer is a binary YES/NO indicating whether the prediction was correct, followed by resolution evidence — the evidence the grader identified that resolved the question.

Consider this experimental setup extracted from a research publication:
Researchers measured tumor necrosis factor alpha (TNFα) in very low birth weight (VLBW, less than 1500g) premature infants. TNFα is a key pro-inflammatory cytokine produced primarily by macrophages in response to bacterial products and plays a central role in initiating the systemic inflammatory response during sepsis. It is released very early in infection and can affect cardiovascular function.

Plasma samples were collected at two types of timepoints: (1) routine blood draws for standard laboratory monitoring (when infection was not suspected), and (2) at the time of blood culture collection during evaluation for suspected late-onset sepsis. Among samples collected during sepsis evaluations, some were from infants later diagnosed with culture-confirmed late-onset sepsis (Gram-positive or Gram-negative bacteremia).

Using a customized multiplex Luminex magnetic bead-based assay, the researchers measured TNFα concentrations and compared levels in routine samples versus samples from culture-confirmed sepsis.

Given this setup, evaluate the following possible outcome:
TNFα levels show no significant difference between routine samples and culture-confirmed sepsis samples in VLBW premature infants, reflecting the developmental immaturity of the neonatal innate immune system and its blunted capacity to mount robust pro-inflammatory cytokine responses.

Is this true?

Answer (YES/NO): NO